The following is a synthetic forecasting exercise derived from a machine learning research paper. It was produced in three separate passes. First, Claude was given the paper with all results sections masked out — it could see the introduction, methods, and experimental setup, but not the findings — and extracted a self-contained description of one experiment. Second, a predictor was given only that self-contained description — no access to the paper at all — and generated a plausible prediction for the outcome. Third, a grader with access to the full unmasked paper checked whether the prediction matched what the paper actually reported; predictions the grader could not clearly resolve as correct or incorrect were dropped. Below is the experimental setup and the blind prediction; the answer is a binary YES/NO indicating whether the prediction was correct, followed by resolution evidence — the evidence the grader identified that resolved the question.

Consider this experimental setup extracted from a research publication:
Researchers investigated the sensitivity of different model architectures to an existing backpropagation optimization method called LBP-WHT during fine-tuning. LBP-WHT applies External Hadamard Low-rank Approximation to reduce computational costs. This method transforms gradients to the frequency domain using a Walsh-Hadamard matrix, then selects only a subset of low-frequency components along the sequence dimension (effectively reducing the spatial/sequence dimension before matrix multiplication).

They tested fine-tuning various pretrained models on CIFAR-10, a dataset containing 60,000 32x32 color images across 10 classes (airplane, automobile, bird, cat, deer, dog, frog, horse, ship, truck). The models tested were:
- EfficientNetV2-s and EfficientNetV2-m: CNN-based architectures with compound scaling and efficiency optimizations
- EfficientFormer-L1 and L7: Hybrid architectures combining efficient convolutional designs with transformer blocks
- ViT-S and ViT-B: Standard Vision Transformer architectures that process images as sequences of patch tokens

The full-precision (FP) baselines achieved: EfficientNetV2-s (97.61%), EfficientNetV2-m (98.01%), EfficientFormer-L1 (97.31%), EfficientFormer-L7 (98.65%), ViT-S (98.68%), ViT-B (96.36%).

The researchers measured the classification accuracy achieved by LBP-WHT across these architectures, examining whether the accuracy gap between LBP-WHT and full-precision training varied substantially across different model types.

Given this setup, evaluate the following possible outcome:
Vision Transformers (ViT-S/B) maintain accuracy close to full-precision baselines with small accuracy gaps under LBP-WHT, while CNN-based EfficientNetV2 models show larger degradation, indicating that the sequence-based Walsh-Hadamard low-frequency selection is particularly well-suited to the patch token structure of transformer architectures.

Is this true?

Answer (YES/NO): NO